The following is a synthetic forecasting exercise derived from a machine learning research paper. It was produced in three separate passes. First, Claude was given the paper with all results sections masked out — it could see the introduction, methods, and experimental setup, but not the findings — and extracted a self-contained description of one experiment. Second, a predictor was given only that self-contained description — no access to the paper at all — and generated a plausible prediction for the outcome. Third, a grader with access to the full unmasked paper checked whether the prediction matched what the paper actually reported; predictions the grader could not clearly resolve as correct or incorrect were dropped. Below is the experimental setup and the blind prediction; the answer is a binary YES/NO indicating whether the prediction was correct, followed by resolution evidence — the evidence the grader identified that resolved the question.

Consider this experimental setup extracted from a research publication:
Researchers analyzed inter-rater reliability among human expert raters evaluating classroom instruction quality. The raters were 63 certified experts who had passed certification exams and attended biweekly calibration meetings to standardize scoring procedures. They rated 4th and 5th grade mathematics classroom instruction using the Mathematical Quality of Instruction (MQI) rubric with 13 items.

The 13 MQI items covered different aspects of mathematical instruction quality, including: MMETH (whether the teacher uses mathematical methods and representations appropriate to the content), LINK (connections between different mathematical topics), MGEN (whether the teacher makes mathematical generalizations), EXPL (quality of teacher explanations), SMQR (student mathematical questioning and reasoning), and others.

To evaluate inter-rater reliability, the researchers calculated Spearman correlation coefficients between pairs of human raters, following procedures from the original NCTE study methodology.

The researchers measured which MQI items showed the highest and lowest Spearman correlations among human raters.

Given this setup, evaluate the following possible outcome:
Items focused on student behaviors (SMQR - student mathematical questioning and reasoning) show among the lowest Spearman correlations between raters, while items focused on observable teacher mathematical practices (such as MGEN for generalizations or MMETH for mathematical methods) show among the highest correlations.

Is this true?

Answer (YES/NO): NO